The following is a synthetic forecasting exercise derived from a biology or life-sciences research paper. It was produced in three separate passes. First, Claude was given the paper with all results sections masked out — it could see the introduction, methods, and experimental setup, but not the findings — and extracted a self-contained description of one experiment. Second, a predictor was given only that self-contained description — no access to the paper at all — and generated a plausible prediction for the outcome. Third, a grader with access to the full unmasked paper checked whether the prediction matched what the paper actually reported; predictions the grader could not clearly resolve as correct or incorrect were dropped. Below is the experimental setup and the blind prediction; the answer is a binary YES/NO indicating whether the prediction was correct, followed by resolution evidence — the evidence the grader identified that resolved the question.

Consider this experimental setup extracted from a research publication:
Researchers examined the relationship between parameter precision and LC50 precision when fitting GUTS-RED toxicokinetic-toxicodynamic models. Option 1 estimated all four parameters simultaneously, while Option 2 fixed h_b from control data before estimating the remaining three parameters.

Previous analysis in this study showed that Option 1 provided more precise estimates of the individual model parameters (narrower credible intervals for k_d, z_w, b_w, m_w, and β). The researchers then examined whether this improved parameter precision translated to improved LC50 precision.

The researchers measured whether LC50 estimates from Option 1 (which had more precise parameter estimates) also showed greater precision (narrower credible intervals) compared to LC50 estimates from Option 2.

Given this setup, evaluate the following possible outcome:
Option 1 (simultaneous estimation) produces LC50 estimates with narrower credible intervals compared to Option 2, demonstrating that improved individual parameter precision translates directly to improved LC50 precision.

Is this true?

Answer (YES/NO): NO